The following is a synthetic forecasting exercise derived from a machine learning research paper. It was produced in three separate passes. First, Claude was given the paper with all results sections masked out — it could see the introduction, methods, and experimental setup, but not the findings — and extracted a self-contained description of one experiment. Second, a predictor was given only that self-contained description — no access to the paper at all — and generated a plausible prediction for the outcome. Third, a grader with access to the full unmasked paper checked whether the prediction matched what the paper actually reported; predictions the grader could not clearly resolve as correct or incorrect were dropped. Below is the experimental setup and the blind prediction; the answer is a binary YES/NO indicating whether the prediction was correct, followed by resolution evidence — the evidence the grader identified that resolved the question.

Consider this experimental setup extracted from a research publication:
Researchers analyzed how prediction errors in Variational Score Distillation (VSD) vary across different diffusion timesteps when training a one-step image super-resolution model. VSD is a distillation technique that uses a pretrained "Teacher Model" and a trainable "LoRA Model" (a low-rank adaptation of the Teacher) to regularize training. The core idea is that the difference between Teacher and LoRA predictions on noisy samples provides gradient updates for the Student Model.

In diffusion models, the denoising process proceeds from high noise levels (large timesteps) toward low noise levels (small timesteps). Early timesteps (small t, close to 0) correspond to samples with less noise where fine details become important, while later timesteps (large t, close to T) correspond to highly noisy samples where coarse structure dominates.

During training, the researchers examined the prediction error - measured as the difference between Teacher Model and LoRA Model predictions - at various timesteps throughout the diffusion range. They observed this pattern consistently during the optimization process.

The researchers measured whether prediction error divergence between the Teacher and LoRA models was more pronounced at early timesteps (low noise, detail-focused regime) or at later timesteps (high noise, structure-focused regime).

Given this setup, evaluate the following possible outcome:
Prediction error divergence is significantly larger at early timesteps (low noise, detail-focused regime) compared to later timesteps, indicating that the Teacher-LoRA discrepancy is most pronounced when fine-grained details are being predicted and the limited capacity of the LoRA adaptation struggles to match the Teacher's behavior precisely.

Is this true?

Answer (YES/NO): YES